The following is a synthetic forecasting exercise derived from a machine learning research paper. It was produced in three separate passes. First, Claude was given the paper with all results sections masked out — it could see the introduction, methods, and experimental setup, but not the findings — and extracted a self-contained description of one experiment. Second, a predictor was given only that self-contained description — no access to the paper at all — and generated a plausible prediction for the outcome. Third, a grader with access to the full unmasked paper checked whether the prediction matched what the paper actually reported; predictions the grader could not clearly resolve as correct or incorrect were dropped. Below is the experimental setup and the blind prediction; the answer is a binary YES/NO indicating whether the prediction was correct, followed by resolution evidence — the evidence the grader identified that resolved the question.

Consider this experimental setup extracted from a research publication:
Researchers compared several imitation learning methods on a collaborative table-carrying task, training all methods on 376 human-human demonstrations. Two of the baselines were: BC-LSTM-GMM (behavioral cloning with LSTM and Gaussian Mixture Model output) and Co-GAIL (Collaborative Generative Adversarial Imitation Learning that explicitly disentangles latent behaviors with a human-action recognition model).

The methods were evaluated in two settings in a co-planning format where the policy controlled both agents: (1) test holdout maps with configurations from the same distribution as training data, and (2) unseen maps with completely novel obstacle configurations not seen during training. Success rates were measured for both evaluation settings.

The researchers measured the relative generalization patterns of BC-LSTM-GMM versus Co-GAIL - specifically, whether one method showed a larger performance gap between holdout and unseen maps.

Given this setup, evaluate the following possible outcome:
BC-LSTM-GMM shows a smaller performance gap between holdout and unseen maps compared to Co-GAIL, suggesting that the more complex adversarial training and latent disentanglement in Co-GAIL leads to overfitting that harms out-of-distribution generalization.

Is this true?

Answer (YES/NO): NO